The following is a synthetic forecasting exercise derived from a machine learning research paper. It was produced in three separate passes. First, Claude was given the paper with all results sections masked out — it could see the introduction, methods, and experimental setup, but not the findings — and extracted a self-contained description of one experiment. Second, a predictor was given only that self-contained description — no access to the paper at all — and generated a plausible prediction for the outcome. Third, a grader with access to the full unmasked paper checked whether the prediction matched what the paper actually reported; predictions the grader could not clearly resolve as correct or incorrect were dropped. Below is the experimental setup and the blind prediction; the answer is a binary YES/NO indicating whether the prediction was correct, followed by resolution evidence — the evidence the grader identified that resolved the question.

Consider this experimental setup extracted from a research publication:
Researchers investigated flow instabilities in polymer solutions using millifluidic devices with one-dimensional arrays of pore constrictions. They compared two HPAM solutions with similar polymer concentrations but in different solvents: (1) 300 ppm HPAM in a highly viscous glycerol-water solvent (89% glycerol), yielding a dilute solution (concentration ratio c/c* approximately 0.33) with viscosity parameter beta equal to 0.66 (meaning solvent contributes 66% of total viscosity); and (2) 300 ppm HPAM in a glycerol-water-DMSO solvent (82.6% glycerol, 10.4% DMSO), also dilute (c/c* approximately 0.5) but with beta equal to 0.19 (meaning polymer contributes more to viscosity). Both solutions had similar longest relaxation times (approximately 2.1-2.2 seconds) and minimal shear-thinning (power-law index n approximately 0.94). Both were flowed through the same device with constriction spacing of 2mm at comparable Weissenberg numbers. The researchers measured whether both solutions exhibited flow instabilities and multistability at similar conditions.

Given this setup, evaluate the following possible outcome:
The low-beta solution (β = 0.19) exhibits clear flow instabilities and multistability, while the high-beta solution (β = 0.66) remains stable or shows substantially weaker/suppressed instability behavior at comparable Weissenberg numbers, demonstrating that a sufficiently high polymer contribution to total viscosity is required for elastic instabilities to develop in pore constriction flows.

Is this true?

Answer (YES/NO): NO